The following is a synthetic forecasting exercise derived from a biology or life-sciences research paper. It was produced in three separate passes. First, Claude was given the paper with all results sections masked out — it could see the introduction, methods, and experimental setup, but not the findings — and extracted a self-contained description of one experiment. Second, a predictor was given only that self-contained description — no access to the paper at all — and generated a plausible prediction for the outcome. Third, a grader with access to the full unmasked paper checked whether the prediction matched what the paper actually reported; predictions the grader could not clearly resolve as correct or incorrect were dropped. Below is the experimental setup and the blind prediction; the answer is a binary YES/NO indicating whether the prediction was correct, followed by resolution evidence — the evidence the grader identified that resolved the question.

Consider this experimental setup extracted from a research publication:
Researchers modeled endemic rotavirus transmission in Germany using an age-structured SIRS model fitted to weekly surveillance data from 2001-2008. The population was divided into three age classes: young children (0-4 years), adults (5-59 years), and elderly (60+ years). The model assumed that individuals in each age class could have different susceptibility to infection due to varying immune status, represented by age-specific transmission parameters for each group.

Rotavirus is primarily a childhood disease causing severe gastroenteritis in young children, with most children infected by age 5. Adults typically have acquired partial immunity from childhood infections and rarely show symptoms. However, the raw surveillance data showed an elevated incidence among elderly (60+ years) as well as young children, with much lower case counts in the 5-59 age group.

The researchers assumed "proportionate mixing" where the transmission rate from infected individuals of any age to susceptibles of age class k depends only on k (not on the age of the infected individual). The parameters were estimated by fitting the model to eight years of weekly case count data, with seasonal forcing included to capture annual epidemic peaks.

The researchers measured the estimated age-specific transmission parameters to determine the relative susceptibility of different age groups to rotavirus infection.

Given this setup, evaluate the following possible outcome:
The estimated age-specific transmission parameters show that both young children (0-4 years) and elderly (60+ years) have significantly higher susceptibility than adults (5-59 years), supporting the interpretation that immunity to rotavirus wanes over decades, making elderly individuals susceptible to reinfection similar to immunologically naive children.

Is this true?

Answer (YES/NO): NO